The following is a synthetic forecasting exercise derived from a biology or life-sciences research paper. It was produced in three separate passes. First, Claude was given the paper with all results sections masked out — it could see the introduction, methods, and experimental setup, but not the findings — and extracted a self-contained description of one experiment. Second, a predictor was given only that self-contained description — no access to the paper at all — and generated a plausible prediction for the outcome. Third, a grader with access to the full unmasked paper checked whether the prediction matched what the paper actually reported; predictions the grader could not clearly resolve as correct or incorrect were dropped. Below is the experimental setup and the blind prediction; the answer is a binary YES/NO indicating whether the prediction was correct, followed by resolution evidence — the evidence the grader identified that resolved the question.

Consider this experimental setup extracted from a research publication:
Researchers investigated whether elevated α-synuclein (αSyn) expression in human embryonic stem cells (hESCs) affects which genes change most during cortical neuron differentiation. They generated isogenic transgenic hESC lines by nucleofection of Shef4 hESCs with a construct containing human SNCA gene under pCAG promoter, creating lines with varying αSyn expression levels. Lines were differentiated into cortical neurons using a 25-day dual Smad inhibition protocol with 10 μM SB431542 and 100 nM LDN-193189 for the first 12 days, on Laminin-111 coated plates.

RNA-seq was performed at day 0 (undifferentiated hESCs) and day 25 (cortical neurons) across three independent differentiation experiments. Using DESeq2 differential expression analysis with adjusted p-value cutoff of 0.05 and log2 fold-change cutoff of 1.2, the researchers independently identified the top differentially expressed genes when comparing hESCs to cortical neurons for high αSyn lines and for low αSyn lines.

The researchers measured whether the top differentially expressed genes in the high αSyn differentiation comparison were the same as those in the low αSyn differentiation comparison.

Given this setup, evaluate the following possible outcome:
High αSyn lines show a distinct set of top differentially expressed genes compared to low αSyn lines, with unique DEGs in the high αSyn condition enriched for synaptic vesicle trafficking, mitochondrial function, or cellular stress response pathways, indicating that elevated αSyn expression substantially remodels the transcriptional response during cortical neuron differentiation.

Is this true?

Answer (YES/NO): NO